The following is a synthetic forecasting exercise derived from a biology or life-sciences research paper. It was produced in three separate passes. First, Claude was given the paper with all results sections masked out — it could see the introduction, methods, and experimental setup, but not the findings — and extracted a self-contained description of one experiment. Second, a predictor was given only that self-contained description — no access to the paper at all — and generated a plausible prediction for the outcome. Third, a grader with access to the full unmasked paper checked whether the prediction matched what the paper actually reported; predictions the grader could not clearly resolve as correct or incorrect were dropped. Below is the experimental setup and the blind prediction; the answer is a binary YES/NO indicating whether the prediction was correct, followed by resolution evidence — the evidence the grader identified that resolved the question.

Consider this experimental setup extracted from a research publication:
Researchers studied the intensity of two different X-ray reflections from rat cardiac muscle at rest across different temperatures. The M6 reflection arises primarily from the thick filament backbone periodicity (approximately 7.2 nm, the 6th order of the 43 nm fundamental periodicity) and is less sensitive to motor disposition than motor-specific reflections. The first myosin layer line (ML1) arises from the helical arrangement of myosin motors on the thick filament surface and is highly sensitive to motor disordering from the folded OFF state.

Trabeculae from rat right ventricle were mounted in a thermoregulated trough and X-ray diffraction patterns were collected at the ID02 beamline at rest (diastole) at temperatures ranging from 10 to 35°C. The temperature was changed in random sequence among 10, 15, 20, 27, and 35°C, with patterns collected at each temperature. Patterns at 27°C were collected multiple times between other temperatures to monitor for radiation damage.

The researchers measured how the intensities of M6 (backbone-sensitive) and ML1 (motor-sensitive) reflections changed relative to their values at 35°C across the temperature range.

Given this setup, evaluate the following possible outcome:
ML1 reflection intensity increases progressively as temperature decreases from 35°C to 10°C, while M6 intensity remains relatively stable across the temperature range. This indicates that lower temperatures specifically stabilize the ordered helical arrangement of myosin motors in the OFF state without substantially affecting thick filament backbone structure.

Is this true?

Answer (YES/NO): NO